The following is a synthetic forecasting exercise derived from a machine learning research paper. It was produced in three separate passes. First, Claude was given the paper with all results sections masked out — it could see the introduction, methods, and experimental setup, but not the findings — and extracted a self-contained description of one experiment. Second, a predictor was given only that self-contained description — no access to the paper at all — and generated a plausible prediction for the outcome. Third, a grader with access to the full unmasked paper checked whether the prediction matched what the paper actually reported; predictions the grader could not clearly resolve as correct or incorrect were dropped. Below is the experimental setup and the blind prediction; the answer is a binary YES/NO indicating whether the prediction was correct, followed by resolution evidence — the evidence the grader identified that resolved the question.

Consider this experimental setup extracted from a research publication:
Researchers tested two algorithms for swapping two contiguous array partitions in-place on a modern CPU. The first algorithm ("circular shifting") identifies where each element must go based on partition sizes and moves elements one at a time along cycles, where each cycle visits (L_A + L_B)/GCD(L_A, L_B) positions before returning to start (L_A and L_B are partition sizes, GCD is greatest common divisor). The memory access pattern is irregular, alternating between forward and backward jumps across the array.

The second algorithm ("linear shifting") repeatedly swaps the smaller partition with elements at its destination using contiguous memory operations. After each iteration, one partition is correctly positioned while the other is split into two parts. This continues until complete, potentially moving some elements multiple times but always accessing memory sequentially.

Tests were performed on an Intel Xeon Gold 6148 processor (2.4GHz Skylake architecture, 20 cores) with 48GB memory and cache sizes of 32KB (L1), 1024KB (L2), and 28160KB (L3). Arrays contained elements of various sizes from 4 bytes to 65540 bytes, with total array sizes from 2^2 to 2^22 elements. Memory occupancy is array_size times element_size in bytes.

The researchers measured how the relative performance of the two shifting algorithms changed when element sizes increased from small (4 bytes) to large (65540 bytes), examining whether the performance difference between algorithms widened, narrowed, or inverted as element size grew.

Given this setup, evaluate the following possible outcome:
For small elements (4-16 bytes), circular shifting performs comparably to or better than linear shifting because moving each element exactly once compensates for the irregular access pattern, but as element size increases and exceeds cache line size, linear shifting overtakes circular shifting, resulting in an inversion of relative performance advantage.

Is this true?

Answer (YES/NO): NO